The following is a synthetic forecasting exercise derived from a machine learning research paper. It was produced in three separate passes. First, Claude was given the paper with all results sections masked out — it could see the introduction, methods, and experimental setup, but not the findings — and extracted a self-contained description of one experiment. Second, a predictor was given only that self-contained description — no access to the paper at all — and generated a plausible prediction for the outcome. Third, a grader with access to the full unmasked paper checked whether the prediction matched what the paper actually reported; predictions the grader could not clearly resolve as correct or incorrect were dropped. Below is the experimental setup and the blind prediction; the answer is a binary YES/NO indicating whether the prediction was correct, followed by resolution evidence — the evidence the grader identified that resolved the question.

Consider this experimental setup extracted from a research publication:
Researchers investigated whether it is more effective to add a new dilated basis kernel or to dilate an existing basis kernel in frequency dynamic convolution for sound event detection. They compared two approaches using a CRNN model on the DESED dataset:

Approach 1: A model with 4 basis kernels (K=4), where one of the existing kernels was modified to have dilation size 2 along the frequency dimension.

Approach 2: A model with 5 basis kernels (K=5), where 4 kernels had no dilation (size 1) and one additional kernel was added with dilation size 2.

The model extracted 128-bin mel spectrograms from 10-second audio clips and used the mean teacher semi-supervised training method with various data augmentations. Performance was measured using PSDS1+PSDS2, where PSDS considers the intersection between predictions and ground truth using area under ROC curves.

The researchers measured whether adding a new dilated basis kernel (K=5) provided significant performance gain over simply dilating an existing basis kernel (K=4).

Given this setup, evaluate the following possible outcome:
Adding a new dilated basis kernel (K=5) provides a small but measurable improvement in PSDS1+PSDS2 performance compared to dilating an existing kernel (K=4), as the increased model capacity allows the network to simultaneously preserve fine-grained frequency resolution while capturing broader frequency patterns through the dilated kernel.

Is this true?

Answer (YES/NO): NO